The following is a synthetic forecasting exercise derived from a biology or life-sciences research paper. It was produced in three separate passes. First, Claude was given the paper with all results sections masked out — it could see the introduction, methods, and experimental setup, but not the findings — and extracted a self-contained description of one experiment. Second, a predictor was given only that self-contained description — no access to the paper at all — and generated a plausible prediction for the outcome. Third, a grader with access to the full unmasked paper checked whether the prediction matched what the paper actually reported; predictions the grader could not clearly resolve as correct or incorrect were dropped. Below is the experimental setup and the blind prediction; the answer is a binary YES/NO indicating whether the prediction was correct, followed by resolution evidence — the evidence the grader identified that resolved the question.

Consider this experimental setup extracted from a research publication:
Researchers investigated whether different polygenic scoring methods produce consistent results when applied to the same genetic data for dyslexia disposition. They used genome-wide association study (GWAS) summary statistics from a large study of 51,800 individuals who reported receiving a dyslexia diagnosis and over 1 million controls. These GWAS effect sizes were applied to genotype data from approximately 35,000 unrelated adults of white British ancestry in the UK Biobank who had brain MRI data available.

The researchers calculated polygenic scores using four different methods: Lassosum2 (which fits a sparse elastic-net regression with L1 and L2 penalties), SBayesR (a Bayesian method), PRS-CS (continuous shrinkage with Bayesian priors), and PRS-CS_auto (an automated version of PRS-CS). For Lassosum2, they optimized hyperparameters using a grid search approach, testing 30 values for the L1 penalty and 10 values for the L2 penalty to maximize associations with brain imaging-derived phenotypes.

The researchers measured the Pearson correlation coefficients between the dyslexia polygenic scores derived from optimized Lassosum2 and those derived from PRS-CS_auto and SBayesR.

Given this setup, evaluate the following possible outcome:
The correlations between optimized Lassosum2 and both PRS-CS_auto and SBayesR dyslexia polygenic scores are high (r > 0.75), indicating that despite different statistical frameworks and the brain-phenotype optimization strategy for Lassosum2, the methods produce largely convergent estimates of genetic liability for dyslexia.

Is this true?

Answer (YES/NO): NO